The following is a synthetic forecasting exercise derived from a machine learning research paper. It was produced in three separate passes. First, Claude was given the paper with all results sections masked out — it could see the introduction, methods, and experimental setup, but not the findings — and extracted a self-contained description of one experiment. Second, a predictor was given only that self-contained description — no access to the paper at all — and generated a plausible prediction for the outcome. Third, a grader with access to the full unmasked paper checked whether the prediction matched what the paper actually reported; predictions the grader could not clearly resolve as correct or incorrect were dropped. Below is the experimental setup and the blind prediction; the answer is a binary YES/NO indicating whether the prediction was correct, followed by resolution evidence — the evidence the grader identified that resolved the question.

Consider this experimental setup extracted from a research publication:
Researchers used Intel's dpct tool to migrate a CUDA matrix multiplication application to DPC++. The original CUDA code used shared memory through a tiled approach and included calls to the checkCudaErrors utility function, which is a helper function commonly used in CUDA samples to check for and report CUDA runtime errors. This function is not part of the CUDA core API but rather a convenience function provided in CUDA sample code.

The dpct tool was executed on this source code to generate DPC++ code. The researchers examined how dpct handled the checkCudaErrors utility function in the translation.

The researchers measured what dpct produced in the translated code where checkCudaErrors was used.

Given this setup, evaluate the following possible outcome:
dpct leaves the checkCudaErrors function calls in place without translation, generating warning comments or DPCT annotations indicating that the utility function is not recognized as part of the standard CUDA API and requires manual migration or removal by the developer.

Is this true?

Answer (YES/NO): YES